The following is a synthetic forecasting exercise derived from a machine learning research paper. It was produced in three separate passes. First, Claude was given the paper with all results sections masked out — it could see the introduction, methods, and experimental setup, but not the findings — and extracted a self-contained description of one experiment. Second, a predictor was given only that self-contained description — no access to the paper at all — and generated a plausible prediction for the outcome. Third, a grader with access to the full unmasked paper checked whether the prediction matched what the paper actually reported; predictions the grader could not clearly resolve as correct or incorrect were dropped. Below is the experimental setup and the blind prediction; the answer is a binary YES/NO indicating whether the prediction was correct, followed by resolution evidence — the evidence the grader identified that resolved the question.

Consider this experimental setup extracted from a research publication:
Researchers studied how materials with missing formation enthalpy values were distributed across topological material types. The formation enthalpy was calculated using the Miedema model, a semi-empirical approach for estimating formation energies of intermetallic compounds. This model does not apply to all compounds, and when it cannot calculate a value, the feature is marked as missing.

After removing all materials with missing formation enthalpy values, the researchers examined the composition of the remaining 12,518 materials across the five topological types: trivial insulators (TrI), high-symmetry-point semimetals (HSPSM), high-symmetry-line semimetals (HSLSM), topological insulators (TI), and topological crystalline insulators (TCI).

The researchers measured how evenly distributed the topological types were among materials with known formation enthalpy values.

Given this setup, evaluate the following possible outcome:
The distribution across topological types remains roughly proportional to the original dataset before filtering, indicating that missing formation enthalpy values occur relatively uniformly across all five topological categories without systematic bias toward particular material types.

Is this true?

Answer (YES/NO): NO